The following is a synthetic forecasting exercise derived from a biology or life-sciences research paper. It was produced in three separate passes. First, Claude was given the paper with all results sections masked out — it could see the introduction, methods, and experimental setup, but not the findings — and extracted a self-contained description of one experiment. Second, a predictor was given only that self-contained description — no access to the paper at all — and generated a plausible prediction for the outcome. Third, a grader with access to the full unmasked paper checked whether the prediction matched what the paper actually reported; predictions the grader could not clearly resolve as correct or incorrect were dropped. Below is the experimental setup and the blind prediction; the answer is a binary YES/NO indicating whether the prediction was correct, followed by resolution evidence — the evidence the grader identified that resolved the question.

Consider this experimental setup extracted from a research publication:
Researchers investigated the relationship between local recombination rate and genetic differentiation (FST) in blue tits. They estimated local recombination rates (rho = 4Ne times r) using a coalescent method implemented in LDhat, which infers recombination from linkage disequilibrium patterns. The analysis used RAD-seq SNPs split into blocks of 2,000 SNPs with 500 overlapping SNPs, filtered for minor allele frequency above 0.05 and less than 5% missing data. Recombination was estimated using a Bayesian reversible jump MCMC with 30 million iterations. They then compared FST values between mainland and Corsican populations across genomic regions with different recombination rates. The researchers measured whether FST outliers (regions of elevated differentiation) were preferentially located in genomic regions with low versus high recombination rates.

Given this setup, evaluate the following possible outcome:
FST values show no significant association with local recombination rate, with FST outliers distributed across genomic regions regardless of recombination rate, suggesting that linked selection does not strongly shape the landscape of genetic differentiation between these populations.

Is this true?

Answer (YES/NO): NO